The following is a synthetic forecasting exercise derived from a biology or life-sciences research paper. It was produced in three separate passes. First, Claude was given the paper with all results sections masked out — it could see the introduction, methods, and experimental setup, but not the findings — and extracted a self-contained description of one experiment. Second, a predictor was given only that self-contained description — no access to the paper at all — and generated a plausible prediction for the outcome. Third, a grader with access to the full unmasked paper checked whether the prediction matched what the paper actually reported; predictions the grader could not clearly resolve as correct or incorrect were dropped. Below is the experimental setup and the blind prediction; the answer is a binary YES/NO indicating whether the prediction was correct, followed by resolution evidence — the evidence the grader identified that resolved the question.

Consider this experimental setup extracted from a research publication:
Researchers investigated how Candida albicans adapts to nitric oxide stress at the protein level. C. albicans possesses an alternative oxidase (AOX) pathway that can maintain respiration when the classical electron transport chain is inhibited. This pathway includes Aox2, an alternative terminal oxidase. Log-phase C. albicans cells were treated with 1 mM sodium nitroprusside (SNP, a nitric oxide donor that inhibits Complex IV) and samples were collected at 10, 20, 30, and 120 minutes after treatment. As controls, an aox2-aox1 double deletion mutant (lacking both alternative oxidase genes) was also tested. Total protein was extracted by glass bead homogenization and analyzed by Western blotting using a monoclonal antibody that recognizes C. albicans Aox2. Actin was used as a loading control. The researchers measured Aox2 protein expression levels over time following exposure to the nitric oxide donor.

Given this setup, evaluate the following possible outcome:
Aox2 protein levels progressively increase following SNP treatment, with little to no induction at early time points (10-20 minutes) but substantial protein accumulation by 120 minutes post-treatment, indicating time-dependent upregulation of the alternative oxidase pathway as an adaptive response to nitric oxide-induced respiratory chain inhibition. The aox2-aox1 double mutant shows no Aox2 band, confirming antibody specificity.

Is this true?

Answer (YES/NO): NO